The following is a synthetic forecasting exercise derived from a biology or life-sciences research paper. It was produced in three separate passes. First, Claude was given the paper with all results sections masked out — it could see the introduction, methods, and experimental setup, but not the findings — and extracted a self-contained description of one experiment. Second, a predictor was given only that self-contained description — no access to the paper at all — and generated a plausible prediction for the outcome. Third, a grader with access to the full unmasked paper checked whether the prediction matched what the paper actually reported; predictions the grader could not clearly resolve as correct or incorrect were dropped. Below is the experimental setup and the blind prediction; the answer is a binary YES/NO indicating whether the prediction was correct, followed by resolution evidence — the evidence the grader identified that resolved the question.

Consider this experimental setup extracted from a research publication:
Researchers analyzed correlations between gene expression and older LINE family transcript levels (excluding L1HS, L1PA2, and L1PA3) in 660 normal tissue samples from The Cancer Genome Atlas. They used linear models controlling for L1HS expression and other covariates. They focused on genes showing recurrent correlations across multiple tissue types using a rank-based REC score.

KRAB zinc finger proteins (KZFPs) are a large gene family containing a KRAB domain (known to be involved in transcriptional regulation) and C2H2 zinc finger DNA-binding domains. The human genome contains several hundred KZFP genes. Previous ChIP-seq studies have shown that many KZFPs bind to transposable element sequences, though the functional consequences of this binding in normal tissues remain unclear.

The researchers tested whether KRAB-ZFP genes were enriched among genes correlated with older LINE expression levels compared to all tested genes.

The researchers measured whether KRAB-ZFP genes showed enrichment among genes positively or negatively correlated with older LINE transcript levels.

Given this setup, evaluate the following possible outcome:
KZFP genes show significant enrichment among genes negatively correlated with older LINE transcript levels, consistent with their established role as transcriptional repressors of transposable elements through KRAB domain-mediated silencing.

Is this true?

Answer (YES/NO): NO